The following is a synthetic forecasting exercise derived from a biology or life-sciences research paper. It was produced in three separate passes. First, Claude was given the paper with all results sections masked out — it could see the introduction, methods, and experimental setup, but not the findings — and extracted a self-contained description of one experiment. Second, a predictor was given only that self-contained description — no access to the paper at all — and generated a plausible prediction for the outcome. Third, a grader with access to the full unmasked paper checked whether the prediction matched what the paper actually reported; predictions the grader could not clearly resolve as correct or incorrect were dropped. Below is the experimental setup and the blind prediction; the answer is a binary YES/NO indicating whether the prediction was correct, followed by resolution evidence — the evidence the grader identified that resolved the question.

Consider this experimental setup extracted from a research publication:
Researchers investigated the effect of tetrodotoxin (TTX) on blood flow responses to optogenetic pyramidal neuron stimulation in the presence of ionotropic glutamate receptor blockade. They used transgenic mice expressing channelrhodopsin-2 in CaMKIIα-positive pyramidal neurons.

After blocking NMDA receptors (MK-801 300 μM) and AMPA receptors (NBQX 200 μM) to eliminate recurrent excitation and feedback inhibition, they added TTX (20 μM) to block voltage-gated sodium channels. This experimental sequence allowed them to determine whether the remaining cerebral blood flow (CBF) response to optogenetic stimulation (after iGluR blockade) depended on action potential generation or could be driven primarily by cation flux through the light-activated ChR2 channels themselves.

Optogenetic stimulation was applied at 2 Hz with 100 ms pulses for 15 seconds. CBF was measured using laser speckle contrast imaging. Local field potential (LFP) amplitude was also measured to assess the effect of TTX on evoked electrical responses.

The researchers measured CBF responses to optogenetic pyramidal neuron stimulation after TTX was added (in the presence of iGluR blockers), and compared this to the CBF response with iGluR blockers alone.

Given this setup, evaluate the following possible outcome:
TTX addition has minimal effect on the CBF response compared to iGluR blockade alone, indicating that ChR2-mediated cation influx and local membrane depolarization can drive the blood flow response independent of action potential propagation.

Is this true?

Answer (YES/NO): YES